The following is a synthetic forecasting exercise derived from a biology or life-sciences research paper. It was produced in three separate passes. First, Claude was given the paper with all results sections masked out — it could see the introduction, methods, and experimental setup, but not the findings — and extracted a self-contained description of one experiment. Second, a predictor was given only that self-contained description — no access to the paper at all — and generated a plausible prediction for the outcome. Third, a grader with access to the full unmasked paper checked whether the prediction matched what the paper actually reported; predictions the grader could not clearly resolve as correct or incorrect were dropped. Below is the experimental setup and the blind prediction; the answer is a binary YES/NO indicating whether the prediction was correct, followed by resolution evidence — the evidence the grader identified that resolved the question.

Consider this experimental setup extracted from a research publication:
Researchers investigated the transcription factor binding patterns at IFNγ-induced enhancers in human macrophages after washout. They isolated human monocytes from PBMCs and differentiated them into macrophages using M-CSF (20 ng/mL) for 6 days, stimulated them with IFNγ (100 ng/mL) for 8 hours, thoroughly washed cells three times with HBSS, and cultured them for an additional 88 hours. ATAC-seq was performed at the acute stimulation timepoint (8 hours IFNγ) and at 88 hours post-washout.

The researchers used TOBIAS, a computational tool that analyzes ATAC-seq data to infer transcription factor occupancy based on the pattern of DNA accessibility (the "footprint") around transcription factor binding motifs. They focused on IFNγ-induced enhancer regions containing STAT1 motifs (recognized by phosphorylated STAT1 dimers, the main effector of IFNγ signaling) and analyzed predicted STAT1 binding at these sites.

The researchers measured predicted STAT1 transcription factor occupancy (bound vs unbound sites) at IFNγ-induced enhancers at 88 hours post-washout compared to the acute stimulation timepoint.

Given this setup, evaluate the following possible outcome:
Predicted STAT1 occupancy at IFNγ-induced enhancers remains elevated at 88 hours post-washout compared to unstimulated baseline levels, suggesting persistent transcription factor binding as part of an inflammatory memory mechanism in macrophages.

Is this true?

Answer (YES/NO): YES